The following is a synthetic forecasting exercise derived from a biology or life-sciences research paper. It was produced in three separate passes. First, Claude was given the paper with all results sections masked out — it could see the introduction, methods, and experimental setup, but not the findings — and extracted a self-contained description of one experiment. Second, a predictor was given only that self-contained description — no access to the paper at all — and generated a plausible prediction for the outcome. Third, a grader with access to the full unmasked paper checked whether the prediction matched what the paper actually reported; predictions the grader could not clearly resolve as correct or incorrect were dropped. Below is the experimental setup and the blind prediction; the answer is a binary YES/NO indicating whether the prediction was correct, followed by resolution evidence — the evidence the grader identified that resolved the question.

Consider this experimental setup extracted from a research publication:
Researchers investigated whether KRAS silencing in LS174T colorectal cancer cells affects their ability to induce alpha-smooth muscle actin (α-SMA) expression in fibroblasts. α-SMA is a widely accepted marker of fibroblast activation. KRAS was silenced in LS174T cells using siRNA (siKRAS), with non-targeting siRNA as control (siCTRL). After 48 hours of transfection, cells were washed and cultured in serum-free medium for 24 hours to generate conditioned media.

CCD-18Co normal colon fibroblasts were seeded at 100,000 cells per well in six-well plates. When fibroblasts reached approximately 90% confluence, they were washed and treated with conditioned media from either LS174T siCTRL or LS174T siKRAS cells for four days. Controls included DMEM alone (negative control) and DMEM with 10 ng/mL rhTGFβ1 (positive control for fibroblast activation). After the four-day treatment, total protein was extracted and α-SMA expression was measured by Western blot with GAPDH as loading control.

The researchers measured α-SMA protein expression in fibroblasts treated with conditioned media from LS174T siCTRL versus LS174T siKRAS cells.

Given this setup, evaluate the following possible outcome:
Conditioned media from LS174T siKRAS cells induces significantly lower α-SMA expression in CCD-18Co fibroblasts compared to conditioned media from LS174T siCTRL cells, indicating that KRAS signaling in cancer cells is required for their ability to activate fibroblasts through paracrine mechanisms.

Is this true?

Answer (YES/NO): YES